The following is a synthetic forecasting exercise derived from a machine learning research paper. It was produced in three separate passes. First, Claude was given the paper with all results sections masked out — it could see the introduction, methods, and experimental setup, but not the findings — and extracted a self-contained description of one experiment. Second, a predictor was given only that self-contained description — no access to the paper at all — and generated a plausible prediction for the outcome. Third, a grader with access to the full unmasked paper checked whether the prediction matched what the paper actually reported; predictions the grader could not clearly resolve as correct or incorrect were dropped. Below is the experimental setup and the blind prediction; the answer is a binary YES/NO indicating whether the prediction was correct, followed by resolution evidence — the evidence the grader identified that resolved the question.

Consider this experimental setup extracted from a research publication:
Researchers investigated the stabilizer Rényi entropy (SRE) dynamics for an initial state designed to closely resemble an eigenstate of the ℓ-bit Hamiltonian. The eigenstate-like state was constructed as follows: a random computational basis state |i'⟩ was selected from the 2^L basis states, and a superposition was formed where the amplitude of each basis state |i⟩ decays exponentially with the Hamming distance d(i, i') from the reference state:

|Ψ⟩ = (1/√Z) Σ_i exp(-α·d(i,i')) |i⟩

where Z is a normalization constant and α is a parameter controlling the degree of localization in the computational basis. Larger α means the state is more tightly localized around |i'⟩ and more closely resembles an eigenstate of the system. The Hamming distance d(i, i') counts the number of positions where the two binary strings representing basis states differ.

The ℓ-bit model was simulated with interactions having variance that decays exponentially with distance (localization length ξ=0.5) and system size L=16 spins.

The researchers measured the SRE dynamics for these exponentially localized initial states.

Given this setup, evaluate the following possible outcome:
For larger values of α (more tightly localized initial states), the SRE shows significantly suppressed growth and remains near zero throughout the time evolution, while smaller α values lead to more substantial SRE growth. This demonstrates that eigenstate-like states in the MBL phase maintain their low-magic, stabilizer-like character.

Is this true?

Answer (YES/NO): NO